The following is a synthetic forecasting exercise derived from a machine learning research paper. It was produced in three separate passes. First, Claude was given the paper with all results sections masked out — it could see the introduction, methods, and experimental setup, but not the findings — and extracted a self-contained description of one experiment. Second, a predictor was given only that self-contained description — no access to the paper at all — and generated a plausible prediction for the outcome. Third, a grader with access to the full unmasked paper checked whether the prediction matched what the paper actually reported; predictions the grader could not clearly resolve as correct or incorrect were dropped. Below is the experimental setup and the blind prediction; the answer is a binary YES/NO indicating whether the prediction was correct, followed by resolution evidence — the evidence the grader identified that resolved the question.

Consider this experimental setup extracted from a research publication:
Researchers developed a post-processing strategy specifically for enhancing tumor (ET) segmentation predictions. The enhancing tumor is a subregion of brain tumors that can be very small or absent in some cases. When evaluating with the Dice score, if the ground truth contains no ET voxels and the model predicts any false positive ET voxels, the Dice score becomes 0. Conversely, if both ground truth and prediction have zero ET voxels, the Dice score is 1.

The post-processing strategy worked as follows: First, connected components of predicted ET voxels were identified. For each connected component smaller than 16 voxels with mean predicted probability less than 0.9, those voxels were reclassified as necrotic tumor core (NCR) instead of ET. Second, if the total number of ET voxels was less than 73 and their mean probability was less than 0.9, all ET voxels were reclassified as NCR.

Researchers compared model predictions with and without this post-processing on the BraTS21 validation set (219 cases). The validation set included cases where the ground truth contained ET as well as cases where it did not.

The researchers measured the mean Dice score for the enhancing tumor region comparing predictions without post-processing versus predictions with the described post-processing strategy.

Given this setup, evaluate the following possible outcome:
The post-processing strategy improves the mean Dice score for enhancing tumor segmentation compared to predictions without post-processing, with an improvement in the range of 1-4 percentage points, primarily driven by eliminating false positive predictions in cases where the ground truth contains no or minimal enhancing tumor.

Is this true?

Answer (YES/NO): NO